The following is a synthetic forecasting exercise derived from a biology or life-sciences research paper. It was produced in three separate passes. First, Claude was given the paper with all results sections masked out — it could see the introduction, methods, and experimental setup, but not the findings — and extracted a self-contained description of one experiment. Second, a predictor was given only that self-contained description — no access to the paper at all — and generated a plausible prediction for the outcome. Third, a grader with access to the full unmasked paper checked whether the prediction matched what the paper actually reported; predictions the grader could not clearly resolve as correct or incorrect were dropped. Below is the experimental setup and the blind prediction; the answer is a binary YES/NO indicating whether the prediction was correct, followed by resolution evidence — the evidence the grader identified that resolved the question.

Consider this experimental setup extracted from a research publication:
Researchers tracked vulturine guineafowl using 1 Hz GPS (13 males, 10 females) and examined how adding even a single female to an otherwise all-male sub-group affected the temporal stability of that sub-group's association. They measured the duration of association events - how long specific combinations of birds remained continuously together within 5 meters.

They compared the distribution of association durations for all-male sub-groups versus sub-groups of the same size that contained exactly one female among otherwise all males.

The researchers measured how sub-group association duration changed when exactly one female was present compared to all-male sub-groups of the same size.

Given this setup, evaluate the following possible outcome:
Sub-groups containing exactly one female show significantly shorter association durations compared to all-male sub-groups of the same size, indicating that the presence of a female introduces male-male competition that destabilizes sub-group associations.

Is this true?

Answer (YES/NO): NO